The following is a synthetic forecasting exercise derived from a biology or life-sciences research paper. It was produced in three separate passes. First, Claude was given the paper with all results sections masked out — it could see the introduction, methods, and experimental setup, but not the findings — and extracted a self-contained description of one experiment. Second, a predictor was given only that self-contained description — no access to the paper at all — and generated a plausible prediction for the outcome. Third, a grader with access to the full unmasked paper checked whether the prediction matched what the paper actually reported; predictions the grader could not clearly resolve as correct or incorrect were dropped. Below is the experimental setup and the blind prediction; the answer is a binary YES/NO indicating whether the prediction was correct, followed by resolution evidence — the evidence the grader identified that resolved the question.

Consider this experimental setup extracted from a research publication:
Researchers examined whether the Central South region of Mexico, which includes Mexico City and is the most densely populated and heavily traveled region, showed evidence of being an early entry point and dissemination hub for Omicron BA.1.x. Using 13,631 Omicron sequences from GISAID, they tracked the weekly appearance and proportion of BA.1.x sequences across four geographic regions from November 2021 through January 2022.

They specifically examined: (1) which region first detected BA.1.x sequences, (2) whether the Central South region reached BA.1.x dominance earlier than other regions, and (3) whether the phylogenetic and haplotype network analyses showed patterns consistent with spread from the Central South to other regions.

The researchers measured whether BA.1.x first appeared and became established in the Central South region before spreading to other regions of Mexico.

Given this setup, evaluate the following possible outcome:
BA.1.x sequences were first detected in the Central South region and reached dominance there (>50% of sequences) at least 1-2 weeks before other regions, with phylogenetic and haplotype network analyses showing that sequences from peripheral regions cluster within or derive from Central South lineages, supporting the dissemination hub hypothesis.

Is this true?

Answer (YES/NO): NO